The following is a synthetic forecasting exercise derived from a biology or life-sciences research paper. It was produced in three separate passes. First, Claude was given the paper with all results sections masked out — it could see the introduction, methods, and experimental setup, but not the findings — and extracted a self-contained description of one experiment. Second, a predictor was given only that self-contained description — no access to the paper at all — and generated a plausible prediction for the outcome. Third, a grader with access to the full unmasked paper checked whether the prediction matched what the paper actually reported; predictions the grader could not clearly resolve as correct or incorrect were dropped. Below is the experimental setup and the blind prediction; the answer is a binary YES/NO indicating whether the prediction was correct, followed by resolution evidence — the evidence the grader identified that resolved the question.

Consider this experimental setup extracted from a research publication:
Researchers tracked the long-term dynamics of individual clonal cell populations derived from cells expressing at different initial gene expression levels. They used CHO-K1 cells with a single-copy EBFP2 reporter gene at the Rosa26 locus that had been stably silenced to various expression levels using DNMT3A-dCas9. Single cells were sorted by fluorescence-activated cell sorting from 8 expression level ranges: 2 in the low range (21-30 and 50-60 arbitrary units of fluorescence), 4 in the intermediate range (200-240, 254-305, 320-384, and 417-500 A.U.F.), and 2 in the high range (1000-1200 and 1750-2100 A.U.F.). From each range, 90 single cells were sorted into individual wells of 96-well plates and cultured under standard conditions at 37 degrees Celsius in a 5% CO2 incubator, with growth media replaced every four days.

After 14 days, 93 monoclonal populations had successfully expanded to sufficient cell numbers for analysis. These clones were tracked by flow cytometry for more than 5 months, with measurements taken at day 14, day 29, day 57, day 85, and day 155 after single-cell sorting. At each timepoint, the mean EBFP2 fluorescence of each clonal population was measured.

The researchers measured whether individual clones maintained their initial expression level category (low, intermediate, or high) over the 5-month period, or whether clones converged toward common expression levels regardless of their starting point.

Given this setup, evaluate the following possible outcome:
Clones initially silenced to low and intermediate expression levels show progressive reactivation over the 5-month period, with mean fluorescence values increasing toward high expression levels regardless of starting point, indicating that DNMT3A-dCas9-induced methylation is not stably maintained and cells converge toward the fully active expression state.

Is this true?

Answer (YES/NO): NO